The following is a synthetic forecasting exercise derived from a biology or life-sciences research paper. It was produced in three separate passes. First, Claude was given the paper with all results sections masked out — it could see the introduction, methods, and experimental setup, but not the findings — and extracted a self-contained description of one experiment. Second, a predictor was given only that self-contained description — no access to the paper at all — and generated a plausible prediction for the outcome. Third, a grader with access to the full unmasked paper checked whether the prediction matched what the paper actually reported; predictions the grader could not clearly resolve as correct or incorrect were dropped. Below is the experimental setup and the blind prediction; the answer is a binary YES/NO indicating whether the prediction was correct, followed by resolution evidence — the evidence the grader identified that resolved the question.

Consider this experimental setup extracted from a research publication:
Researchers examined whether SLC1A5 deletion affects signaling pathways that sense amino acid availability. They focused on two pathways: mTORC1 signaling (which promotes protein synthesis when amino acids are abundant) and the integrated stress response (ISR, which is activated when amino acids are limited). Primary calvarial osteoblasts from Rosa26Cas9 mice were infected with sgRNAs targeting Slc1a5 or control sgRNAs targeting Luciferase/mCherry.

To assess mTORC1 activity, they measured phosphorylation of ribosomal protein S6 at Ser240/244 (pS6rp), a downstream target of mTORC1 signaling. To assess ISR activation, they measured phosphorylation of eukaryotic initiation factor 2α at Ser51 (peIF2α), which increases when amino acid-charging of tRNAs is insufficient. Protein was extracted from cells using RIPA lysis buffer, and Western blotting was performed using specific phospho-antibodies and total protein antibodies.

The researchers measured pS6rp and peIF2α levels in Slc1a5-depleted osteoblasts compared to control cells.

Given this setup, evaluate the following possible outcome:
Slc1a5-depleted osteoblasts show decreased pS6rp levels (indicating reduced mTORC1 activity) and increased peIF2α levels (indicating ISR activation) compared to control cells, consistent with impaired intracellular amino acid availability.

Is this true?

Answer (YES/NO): YES